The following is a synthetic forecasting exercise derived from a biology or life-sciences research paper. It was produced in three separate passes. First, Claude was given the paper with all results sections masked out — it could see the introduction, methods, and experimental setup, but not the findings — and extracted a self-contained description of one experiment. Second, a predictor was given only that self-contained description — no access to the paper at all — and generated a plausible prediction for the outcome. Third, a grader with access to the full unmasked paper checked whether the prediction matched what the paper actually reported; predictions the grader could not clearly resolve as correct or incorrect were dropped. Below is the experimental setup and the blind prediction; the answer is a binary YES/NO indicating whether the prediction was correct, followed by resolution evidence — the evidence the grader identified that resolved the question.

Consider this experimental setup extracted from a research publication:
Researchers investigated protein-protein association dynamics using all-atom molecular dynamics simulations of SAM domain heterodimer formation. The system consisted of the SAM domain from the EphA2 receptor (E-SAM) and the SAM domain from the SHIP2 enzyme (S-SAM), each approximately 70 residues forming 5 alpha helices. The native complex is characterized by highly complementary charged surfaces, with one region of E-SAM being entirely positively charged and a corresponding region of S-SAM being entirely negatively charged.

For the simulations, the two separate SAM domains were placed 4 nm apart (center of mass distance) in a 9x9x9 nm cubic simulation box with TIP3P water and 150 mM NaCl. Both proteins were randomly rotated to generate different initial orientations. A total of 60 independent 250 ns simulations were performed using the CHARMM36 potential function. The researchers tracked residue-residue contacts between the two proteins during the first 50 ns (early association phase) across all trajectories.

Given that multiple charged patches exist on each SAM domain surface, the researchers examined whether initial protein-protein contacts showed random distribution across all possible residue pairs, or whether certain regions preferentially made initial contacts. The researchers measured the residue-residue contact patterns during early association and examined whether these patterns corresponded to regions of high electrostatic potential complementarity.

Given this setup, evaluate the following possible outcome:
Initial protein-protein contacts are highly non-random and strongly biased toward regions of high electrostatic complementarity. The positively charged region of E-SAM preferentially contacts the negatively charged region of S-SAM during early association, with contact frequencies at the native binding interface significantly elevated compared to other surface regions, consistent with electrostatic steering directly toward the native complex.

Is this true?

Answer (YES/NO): NO